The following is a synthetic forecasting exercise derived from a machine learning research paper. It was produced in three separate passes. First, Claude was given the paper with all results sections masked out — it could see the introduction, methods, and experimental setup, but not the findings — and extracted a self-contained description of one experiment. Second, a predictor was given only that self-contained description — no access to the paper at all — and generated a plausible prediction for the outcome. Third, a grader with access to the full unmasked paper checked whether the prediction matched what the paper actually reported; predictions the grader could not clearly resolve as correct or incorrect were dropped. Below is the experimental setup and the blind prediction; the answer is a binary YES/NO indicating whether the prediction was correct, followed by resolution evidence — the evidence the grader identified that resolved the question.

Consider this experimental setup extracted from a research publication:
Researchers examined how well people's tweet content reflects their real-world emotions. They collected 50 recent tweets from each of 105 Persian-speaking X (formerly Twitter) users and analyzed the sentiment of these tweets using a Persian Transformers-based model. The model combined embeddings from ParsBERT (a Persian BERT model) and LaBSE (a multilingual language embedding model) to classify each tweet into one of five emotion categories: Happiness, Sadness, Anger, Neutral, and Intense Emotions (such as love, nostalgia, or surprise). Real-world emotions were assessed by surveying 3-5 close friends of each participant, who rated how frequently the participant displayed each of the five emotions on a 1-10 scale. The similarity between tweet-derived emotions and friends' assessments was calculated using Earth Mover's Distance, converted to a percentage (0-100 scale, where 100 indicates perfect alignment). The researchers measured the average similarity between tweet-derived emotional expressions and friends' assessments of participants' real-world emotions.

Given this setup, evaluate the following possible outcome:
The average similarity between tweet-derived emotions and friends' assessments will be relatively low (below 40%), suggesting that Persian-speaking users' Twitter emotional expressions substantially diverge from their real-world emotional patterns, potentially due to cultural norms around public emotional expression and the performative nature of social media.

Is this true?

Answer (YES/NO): NO